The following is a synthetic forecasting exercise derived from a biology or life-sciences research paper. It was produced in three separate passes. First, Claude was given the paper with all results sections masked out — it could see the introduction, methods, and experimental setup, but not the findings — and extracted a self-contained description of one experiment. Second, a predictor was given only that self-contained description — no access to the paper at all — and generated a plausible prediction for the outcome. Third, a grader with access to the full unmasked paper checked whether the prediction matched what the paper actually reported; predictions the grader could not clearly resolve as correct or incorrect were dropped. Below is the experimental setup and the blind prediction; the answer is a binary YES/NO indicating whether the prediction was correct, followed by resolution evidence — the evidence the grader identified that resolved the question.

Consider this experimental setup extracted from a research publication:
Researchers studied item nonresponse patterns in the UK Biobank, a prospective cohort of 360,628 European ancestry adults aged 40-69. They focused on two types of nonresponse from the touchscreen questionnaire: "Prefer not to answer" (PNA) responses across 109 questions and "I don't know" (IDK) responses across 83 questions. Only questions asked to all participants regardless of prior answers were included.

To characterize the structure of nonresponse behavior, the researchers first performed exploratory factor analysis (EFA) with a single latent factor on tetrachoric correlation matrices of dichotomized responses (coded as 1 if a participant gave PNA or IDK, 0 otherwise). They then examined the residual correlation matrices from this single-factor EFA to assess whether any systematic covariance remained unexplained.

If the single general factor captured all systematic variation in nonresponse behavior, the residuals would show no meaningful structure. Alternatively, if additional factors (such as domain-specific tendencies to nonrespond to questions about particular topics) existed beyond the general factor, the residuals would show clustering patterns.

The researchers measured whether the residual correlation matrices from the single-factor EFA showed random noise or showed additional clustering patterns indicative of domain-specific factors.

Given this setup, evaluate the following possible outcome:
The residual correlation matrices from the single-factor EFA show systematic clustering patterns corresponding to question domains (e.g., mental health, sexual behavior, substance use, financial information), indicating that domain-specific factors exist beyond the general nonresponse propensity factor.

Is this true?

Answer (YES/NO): YES